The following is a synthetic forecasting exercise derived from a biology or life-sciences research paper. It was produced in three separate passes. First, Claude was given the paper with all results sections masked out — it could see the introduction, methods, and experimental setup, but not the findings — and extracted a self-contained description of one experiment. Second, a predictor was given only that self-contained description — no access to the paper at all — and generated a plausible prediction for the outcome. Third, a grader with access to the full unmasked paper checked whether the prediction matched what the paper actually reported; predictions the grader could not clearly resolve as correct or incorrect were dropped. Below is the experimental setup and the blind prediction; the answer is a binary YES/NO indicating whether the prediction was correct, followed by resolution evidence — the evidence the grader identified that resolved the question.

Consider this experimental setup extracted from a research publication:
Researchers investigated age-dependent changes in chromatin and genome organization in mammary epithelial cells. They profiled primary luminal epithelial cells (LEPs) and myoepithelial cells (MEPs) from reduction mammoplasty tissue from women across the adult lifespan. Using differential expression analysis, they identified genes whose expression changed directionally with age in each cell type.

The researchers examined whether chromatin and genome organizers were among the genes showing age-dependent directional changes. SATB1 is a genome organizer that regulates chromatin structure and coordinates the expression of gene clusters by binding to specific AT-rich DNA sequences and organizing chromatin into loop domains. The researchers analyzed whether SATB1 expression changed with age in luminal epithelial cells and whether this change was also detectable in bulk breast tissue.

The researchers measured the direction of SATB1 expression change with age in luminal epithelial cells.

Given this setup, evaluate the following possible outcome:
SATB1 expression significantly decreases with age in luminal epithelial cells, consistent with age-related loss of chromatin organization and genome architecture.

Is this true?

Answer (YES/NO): YES